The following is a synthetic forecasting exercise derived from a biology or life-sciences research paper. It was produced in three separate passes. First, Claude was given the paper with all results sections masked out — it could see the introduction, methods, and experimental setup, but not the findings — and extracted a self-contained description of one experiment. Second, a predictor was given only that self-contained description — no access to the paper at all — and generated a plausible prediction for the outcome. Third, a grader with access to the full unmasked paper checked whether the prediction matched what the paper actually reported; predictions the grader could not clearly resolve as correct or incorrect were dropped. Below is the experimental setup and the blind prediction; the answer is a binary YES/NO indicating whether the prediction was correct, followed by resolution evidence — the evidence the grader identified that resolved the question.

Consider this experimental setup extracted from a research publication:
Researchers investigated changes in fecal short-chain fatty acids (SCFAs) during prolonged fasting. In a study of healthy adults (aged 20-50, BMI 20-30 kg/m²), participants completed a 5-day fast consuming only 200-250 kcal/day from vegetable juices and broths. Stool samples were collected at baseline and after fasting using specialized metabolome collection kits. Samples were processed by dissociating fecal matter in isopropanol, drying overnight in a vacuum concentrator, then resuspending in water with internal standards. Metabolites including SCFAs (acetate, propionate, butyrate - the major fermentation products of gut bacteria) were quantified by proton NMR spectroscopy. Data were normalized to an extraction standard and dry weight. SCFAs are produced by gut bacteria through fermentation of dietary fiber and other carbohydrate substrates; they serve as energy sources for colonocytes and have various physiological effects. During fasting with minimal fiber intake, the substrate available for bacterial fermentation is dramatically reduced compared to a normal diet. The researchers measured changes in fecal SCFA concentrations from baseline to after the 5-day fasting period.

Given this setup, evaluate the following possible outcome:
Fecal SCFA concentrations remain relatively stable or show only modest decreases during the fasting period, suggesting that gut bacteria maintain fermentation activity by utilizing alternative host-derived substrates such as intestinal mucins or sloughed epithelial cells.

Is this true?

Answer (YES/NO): NO